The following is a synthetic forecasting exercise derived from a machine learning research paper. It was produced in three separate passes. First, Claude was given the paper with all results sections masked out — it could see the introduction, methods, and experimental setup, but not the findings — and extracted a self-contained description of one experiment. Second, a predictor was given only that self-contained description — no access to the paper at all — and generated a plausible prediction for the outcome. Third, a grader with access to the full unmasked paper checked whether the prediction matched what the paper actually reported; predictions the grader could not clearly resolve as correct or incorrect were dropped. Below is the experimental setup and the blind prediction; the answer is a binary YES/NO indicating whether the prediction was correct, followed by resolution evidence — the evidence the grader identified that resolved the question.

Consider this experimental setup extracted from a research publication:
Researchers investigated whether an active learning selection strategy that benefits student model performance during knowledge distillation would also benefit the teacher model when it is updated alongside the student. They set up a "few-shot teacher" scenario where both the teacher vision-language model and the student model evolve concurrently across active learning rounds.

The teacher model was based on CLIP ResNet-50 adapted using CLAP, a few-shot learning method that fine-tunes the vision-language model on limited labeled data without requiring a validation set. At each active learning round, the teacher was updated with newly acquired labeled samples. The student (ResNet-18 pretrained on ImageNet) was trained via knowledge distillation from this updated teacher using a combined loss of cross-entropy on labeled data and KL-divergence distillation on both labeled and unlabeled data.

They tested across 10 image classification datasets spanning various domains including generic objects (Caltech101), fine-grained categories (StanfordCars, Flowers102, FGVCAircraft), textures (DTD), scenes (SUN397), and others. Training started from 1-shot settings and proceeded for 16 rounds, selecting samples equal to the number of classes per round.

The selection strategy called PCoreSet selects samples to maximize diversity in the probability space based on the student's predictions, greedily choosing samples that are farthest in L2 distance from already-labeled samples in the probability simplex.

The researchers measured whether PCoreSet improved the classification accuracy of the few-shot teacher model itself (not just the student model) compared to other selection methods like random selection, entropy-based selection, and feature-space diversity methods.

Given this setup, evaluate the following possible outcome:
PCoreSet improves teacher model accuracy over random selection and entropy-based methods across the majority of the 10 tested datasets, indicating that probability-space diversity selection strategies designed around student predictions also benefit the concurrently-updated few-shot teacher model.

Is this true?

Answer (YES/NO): YES